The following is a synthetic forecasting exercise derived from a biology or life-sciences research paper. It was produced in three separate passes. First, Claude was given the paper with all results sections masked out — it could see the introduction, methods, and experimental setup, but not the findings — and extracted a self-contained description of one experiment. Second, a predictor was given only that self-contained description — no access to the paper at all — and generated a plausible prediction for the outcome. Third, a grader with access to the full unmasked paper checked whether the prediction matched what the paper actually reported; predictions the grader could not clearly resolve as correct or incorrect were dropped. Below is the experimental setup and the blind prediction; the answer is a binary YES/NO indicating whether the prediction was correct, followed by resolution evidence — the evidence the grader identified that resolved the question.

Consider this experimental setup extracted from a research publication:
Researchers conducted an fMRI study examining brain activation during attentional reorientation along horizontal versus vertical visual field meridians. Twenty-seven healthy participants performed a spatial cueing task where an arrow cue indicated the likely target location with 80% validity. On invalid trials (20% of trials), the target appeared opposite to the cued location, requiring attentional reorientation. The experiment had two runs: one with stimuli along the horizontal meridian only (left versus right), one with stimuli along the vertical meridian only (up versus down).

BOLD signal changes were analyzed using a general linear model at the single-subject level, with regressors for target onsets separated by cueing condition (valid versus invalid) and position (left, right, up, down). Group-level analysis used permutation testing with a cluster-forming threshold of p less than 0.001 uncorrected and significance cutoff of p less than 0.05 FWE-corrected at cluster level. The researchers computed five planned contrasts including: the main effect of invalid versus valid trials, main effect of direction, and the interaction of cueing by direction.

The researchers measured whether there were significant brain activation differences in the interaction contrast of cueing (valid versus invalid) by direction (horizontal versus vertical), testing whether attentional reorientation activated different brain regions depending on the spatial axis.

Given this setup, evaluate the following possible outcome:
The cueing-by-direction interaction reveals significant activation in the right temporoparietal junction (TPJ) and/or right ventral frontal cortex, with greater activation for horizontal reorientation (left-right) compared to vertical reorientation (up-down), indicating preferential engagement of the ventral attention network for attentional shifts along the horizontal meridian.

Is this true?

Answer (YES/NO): NO